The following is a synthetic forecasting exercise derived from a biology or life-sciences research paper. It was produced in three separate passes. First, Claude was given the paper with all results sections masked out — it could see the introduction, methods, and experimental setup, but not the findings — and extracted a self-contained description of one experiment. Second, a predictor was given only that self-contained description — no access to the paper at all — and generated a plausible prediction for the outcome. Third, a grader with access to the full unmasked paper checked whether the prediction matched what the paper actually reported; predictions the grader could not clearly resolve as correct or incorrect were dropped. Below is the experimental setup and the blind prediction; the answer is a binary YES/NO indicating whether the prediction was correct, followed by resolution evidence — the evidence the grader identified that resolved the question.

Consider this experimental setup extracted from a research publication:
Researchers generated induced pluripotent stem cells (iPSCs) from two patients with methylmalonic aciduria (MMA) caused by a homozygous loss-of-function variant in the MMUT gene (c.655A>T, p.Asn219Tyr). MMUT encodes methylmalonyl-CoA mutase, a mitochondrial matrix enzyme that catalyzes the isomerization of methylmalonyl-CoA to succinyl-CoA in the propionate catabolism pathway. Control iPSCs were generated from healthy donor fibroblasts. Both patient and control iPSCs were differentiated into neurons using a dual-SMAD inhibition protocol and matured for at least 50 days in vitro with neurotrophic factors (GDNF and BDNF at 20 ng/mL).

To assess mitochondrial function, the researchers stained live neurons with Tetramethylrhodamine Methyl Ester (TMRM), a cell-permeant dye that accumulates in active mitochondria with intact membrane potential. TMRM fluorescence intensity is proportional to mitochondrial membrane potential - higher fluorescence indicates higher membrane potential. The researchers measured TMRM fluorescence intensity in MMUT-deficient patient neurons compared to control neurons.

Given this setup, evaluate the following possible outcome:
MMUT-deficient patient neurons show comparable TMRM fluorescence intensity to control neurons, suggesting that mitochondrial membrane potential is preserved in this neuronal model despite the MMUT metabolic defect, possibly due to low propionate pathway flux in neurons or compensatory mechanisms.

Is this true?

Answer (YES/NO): NO